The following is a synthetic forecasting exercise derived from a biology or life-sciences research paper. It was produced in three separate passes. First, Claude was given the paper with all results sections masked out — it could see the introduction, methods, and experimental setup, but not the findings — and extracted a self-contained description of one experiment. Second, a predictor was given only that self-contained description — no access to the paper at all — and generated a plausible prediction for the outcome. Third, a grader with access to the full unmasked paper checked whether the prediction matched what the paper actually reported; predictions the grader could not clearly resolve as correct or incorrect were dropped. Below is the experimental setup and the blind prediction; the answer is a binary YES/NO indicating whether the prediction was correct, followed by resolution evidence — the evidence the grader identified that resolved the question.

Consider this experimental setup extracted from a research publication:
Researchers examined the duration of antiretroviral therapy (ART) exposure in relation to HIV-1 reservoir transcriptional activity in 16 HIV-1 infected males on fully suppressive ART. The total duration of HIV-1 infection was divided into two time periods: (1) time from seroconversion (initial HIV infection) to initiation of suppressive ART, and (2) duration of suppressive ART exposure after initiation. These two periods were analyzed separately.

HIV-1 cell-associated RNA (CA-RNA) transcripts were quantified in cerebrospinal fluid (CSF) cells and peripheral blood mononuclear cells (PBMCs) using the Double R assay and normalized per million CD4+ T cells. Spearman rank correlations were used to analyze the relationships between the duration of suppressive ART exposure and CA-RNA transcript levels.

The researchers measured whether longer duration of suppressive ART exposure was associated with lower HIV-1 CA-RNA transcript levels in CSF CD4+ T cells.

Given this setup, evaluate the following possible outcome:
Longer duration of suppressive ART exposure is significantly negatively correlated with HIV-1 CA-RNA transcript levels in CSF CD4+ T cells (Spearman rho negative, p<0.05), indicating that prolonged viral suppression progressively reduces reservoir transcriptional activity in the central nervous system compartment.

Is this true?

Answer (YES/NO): NO